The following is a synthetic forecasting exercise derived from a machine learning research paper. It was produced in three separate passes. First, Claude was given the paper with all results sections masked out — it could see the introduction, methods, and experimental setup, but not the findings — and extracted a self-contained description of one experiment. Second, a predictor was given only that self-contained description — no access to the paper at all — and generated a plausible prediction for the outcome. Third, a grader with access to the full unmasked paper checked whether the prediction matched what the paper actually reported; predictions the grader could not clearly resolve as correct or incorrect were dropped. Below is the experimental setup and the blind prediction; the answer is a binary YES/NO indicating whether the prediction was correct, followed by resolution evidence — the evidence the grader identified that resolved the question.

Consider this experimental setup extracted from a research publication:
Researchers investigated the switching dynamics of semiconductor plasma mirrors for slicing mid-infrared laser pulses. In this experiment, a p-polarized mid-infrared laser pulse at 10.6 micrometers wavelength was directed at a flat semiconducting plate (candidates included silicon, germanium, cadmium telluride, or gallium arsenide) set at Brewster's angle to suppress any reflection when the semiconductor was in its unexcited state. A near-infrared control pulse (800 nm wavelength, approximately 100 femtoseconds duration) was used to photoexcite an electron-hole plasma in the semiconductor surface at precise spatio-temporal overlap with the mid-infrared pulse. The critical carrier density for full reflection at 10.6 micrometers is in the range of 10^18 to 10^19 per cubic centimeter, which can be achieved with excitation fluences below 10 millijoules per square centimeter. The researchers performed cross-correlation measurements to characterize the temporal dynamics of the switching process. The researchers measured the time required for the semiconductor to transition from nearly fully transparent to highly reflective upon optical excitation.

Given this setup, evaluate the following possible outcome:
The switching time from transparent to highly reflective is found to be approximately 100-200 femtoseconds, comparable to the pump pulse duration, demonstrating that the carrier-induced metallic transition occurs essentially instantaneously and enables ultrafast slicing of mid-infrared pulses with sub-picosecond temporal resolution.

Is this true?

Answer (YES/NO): NO